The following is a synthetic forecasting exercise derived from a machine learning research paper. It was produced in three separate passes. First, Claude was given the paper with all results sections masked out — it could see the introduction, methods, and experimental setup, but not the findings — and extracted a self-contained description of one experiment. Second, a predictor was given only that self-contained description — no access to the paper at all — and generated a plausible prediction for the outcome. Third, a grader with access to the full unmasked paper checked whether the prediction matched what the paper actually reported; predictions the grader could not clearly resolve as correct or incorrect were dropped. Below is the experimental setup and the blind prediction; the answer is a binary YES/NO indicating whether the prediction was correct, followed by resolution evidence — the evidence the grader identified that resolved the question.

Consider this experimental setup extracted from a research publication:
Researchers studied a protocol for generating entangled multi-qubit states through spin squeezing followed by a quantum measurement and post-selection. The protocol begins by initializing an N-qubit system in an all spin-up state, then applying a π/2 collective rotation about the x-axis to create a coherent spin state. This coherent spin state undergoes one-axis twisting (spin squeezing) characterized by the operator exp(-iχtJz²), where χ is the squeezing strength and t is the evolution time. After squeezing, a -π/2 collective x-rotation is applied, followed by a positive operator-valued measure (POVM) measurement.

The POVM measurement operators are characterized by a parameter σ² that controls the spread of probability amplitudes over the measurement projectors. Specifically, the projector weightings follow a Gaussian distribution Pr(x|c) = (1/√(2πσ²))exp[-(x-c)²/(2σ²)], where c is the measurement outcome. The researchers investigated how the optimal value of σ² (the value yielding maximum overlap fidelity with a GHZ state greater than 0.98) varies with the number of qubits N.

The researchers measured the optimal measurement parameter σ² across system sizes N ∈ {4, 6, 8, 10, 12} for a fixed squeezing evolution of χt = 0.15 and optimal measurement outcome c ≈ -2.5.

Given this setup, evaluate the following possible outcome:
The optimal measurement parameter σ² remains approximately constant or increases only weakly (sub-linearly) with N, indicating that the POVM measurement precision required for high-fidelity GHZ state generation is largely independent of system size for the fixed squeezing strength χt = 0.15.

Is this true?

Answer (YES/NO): NO